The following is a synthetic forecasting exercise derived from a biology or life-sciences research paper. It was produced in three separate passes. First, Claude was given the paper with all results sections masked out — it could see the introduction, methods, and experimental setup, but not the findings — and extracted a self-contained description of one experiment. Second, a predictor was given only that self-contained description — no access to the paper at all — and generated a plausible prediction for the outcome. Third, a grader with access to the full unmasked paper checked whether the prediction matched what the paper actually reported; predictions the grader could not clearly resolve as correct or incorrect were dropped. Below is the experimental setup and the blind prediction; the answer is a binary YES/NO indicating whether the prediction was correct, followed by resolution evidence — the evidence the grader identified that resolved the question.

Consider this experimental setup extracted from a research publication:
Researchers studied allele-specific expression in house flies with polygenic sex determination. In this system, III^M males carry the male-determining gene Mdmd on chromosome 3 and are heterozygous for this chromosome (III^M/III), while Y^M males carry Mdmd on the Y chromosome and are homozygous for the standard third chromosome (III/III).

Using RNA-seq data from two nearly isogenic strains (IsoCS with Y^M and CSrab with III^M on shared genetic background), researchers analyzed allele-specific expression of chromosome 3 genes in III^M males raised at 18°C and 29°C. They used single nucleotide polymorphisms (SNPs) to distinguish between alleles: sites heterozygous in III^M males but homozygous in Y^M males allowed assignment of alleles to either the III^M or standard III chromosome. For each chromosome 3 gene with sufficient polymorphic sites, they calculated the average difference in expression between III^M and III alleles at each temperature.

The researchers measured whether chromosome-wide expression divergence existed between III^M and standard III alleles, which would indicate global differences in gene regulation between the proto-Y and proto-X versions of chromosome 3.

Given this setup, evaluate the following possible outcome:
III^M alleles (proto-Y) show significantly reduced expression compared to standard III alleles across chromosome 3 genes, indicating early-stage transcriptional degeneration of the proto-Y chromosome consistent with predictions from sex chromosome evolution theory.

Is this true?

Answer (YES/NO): NO